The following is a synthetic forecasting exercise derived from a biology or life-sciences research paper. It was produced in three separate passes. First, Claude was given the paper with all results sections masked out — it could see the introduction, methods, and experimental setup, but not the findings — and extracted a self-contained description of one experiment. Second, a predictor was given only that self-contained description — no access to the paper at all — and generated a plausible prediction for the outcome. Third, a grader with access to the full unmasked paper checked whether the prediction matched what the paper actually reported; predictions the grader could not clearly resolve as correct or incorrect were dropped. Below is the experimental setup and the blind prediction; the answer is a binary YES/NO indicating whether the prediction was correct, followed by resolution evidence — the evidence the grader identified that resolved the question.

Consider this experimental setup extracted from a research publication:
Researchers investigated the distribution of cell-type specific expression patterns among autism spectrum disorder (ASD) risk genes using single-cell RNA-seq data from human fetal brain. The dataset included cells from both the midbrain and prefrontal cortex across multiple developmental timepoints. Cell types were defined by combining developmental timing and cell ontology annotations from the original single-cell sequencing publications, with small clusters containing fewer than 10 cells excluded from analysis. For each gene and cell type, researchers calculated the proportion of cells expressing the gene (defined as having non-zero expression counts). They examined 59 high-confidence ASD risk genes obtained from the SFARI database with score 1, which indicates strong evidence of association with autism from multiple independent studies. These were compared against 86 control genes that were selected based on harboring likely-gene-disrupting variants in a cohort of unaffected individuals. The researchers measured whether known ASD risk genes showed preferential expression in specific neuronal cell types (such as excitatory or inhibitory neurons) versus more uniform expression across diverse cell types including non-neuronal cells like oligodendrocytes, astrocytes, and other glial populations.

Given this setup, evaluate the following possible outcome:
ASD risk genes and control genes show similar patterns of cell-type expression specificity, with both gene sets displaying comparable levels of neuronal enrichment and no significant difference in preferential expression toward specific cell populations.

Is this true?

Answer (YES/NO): NO